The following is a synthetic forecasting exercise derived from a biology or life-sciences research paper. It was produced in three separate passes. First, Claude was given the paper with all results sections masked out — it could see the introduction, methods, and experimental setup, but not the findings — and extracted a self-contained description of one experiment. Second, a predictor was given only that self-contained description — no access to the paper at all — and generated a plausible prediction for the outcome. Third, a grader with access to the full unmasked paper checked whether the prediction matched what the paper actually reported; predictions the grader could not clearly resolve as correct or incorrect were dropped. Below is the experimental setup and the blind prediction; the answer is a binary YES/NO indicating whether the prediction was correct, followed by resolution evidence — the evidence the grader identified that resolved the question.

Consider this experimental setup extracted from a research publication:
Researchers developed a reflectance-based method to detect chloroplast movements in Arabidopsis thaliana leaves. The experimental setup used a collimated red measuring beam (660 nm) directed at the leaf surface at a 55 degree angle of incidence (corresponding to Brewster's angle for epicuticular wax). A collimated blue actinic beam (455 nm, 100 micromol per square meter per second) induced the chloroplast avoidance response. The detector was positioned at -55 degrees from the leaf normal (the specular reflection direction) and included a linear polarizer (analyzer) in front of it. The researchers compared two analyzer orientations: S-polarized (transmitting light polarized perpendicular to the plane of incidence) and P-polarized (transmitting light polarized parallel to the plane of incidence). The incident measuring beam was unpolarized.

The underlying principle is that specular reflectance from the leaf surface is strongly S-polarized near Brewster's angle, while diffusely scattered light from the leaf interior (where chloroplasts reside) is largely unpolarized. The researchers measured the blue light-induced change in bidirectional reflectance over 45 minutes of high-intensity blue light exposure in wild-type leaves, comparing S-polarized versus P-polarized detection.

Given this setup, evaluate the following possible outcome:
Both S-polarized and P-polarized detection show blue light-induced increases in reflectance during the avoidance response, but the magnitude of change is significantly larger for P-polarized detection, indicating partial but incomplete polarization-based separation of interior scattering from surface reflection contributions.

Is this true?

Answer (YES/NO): NO